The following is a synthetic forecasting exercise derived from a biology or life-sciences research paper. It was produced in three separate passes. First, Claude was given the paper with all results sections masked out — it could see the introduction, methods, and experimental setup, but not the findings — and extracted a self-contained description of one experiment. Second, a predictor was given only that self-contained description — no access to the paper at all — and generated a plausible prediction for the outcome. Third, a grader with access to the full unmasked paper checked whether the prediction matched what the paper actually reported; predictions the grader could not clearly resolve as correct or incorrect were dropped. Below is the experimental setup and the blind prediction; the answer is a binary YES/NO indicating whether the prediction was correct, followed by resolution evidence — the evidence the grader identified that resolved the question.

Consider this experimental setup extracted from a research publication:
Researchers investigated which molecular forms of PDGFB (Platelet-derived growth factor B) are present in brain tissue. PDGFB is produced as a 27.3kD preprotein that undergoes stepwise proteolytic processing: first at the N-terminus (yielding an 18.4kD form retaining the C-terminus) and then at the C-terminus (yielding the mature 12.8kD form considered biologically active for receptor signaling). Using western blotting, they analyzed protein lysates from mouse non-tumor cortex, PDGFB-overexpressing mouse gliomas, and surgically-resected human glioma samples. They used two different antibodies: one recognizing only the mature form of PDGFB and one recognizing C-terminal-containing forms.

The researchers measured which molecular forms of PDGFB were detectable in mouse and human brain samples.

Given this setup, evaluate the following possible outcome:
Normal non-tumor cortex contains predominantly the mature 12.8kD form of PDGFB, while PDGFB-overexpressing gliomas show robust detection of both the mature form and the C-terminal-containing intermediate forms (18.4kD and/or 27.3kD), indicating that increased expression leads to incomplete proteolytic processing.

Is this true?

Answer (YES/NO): NO